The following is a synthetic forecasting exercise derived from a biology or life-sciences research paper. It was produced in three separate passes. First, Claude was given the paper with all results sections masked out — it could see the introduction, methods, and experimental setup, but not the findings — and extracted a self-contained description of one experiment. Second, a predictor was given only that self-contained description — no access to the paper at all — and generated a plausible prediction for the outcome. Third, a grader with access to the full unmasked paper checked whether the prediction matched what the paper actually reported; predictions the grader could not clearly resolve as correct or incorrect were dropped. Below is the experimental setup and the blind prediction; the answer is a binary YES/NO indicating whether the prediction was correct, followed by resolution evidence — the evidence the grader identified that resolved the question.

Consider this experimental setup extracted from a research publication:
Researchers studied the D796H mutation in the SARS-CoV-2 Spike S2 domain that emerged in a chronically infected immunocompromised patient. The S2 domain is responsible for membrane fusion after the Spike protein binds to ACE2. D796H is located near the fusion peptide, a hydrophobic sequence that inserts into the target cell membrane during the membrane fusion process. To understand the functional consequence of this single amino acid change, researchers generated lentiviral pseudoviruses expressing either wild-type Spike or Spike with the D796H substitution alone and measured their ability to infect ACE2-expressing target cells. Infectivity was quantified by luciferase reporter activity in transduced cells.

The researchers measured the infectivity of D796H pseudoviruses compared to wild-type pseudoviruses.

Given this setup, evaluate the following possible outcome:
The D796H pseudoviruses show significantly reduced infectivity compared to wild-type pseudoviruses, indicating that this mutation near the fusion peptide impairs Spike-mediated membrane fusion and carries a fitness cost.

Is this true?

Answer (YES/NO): YES